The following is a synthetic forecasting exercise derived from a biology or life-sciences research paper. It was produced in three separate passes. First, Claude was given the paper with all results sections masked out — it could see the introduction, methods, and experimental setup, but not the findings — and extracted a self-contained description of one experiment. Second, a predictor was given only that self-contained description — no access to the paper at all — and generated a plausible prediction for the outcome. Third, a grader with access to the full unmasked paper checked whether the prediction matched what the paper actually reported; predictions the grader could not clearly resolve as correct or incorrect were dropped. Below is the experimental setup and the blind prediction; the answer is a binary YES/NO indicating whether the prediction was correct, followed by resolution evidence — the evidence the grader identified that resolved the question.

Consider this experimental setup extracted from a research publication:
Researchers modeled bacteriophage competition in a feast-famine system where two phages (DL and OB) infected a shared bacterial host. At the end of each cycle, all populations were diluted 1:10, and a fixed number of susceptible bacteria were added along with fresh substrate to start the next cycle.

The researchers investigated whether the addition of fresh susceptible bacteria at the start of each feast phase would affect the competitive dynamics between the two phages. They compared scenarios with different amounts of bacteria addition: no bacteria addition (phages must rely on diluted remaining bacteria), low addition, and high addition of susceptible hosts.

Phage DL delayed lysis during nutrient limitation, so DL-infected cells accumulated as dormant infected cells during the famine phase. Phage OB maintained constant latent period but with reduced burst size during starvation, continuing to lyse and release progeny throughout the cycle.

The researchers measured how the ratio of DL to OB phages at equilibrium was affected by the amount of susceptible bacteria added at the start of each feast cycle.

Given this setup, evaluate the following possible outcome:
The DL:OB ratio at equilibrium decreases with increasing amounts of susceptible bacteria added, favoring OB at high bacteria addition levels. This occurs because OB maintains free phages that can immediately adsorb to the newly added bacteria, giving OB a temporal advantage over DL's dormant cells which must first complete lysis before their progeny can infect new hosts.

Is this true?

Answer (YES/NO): YES